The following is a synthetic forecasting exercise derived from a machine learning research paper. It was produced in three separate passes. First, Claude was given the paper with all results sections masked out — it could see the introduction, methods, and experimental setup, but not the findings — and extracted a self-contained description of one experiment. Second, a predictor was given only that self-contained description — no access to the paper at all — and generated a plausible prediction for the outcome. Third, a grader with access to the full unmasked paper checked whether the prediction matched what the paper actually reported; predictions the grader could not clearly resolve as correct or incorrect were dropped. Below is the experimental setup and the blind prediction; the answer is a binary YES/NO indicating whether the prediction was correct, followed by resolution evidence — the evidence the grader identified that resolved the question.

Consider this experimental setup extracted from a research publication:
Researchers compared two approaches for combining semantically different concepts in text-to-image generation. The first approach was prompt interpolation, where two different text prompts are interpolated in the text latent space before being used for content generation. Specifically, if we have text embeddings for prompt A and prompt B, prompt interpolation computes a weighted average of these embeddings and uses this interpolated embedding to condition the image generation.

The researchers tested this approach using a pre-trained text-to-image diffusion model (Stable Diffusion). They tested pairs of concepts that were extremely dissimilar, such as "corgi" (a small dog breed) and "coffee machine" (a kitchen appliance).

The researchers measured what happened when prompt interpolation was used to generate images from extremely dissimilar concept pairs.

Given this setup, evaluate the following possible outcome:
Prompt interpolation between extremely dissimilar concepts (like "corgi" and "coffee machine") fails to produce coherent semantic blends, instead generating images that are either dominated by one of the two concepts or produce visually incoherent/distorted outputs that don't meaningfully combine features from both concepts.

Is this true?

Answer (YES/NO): YES